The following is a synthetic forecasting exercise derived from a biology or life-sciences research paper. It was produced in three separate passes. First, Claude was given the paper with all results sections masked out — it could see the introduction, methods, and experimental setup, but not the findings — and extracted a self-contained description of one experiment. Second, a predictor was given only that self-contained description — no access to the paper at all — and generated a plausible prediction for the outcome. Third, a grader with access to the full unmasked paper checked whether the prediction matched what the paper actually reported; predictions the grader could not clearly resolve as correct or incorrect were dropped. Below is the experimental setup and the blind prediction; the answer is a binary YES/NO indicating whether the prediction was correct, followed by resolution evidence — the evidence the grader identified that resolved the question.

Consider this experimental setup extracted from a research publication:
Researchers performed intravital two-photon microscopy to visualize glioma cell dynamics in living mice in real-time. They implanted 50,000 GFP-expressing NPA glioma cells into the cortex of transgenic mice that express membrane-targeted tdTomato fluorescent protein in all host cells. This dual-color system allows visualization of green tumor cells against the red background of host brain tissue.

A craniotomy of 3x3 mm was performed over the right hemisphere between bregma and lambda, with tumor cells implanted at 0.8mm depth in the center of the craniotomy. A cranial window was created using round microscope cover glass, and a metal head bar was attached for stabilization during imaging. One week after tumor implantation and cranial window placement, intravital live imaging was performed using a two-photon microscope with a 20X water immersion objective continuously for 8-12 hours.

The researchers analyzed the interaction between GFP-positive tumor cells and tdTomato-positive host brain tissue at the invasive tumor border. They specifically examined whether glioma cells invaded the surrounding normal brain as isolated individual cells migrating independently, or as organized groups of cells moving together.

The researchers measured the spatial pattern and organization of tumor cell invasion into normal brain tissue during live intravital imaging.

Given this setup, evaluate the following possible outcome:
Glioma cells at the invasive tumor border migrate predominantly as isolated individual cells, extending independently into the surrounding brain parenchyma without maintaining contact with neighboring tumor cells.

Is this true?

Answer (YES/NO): NO